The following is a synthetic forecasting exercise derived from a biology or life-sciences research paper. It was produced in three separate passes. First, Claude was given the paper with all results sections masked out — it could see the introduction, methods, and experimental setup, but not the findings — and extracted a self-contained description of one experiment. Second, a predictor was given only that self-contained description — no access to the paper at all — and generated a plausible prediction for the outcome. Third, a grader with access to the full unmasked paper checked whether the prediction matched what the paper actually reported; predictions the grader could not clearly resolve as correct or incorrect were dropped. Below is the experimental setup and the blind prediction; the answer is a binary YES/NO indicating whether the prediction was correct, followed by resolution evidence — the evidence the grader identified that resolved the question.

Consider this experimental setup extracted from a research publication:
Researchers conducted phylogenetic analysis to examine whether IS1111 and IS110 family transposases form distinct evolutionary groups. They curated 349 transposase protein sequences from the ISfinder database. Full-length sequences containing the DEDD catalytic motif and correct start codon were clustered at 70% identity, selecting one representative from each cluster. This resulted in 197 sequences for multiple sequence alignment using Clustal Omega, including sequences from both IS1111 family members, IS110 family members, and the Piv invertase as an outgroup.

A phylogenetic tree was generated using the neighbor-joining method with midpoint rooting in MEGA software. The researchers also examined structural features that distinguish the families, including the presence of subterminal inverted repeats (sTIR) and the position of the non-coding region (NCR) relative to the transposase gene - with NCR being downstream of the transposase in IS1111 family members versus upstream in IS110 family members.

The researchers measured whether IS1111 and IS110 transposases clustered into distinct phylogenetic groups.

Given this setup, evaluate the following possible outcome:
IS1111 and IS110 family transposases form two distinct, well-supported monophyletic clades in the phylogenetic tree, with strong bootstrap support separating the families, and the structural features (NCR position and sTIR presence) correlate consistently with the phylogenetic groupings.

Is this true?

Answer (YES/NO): NO